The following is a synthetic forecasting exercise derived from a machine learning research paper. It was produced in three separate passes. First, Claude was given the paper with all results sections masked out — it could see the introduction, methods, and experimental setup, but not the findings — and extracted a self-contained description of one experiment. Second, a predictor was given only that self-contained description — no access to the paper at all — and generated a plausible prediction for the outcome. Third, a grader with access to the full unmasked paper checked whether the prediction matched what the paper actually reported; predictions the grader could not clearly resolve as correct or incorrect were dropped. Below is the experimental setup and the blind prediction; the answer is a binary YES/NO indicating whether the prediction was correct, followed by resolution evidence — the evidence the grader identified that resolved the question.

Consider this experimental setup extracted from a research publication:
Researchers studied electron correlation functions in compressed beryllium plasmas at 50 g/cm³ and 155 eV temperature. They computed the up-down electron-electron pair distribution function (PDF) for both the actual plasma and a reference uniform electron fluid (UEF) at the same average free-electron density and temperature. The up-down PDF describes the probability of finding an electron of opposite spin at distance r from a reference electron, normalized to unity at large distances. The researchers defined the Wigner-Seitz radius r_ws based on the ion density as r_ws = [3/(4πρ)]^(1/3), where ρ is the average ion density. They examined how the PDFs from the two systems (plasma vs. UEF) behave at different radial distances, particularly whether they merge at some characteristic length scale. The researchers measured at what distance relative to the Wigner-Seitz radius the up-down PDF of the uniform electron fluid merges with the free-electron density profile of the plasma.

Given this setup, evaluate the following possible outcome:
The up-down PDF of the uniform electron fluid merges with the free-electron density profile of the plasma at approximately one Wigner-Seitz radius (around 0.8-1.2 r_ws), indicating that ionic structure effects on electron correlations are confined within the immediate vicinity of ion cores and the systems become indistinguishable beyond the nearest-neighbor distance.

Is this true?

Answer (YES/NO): NO